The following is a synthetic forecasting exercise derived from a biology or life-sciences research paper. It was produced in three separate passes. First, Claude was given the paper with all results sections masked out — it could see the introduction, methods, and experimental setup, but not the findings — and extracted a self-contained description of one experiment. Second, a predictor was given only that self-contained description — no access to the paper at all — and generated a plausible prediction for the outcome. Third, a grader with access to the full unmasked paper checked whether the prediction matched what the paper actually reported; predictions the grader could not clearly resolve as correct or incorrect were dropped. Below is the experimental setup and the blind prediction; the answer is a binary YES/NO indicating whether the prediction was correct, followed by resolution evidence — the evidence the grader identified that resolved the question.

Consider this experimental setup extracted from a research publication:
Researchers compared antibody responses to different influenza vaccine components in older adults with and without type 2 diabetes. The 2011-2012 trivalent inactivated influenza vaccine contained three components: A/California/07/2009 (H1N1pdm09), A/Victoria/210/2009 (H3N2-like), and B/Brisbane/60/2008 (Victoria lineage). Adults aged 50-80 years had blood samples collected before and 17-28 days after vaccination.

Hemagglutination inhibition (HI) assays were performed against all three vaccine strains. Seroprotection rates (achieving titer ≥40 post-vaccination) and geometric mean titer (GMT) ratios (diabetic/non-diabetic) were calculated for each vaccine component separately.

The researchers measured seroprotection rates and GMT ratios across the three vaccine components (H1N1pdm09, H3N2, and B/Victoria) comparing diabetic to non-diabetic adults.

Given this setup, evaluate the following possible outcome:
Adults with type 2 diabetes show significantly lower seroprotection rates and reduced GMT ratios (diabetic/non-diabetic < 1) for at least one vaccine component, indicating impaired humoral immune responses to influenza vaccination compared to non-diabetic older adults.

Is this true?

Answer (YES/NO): NO